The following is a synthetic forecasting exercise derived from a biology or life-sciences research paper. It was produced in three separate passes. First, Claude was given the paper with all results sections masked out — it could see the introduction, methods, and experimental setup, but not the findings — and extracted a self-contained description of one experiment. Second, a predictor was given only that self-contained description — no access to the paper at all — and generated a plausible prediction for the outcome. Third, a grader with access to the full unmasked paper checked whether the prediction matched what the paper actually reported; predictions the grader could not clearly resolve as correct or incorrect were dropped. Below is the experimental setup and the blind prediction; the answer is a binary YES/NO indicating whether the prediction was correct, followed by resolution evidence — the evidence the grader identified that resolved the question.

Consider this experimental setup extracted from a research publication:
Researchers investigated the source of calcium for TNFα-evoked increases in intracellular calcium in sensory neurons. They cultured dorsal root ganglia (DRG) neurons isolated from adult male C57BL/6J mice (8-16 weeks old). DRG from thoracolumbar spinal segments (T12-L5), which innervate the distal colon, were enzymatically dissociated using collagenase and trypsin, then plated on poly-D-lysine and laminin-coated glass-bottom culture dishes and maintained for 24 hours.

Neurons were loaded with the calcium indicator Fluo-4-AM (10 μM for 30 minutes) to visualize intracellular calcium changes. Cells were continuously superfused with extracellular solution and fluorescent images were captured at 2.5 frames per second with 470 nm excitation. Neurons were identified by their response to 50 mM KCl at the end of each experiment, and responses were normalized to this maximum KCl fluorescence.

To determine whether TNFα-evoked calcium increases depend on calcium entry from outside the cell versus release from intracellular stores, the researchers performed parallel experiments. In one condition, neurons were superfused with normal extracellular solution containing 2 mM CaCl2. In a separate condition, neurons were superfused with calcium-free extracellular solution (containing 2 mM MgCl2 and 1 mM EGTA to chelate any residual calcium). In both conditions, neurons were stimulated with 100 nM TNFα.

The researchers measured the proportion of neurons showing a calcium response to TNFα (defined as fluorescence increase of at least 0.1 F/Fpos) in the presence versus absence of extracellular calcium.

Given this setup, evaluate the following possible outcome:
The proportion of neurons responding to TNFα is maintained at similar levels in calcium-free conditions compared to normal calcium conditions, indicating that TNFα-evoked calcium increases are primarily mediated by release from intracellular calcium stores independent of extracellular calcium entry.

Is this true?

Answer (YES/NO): NO